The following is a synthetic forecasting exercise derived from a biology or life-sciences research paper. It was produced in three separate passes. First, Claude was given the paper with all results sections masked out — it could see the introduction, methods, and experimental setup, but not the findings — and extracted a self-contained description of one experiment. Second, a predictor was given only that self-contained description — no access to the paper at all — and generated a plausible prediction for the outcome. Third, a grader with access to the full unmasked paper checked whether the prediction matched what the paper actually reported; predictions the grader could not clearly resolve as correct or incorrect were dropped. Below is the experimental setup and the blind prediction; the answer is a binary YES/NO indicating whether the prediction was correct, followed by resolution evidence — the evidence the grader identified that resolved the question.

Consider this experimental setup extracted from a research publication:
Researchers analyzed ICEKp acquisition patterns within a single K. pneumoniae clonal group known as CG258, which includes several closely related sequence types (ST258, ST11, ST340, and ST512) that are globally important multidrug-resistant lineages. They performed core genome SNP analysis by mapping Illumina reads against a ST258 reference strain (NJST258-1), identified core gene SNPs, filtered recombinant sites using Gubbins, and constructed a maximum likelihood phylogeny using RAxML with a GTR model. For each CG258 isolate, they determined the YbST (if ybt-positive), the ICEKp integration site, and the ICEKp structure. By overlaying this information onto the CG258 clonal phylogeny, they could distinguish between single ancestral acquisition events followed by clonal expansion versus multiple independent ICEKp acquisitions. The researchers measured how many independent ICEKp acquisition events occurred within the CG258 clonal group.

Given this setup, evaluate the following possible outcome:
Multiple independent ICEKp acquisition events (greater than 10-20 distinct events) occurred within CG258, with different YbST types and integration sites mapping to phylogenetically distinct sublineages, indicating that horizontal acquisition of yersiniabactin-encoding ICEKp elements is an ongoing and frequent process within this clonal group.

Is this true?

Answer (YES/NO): YES